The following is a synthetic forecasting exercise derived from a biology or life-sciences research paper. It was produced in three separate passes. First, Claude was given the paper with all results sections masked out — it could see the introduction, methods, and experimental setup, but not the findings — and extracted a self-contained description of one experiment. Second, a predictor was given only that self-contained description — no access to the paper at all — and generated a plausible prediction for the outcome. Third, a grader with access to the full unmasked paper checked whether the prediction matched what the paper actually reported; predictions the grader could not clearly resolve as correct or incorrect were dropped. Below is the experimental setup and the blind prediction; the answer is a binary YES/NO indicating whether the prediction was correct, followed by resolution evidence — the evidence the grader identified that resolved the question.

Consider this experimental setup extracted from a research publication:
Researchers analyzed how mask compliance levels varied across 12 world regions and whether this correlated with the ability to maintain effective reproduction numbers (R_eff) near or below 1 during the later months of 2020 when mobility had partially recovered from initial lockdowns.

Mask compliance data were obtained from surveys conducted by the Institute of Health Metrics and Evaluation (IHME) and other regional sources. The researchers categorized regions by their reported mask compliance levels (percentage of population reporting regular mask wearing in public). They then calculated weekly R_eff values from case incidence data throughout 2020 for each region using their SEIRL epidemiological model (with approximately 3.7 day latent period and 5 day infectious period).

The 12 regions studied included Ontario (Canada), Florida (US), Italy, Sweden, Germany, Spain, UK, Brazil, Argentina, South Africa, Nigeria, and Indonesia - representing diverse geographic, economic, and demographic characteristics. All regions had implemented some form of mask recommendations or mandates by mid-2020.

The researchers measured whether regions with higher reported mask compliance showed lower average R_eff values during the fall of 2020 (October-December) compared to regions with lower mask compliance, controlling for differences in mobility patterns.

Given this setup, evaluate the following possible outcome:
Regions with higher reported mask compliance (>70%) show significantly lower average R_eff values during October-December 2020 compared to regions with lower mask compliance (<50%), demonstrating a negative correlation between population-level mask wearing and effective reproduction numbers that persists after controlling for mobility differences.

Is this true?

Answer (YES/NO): NO